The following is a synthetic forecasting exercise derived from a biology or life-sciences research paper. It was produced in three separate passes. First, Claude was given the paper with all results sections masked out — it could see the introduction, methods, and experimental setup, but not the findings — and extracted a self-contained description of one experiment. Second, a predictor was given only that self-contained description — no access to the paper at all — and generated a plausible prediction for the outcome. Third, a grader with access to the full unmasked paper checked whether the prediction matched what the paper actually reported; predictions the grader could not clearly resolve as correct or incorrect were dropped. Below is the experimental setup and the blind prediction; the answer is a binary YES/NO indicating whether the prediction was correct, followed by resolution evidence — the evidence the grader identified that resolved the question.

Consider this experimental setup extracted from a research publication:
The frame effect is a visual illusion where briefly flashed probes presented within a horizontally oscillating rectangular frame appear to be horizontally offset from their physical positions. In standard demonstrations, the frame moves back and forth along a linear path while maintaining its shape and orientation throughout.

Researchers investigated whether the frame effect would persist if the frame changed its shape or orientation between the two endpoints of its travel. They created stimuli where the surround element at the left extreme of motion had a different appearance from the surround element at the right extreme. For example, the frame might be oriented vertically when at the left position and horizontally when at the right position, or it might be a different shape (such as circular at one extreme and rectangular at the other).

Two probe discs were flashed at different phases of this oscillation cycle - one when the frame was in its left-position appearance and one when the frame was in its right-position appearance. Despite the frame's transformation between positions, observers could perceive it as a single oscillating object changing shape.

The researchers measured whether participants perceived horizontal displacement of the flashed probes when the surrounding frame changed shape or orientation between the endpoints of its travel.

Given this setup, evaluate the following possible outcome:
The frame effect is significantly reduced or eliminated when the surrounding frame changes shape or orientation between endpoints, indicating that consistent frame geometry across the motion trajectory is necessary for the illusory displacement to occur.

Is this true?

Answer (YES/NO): NO